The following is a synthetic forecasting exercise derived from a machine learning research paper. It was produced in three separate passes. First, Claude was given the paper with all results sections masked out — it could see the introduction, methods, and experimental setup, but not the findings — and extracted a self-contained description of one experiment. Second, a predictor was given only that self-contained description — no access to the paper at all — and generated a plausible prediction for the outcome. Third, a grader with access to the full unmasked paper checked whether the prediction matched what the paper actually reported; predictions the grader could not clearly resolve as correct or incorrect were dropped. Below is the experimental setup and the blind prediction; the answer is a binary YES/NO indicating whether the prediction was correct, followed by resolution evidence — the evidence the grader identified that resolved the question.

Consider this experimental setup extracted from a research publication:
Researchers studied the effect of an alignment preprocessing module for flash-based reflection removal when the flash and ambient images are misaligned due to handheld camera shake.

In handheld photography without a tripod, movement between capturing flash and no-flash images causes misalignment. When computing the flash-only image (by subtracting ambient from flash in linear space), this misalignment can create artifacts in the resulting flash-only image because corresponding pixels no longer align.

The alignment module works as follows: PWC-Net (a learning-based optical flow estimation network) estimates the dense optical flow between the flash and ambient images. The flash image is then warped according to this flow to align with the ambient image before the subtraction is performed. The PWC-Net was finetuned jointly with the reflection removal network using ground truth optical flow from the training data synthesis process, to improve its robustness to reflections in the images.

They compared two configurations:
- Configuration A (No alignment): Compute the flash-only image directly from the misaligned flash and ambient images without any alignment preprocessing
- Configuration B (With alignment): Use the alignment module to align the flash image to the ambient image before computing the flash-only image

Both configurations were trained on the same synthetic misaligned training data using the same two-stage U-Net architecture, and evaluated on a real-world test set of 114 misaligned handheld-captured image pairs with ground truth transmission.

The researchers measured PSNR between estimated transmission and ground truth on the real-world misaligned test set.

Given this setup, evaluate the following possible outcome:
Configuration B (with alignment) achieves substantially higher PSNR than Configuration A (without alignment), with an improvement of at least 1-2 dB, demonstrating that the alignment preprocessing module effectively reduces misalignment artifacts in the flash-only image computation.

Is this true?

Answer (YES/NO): YES